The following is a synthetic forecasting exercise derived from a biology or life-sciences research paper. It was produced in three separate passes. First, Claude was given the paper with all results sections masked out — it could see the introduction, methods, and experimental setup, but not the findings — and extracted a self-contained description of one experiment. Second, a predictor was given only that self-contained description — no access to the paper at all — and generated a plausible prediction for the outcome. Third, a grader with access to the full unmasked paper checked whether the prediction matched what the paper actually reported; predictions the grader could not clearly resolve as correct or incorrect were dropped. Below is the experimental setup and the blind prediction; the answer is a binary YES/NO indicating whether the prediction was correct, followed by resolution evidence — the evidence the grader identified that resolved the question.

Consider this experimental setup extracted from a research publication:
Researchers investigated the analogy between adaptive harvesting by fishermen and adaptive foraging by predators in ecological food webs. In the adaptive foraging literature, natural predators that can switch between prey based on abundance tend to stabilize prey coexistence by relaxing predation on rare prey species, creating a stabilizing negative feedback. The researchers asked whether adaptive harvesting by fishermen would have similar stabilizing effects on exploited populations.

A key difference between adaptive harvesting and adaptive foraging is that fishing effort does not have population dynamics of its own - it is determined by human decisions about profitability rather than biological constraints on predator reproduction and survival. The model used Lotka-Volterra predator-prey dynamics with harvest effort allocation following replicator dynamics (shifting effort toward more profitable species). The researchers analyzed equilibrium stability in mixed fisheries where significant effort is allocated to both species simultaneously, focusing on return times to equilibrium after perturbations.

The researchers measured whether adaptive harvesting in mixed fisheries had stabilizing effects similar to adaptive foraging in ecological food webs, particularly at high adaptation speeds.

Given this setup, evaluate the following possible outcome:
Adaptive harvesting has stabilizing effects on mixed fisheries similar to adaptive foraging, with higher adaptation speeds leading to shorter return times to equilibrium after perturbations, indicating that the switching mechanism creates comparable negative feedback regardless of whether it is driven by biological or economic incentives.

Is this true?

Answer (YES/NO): NO